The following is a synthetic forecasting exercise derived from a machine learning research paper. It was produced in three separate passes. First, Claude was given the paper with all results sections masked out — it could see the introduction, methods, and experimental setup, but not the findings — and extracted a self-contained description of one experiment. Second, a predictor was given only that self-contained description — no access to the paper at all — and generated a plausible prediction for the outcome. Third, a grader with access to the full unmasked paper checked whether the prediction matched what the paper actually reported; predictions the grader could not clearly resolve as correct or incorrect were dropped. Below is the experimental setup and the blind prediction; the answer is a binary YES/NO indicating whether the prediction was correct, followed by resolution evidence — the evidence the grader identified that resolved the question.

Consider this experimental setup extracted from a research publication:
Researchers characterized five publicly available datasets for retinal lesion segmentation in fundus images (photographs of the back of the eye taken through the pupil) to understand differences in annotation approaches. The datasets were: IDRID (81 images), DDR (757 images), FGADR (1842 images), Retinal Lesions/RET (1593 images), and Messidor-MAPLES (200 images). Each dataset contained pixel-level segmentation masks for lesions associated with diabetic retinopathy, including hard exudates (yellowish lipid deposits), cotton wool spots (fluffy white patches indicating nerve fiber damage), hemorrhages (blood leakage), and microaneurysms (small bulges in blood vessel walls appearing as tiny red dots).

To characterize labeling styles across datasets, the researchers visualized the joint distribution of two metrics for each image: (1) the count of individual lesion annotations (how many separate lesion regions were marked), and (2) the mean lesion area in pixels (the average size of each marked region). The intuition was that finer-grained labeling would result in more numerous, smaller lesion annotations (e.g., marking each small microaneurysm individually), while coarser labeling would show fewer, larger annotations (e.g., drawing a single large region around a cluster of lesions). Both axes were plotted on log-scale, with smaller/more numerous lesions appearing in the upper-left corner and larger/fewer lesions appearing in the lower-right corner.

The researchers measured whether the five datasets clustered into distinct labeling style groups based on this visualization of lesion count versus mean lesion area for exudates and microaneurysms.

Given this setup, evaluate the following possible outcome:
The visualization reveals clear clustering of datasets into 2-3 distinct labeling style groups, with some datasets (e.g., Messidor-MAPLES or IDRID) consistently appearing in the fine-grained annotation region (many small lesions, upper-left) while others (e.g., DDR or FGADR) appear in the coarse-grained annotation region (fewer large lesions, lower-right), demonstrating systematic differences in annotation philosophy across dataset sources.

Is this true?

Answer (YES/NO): NO